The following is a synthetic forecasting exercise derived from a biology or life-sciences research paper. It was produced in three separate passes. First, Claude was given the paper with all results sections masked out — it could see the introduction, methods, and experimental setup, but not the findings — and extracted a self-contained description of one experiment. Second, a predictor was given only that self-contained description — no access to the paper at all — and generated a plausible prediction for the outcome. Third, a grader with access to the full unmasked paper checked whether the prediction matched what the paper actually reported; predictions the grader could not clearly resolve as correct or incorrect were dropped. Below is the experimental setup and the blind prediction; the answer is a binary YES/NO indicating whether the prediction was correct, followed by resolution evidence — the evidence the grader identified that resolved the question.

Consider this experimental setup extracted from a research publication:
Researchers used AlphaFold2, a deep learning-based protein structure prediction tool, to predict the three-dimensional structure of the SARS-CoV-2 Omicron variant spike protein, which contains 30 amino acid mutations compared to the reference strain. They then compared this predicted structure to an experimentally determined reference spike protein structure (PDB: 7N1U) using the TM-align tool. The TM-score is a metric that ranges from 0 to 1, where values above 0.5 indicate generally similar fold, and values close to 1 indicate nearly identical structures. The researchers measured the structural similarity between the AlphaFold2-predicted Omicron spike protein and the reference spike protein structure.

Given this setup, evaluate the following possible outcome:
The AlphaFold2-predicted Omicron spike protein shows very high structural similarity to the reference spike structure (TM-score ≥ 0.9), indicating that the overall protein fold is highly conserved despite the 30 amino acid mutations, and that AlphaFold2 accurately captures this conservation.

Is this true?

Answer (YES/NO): YES